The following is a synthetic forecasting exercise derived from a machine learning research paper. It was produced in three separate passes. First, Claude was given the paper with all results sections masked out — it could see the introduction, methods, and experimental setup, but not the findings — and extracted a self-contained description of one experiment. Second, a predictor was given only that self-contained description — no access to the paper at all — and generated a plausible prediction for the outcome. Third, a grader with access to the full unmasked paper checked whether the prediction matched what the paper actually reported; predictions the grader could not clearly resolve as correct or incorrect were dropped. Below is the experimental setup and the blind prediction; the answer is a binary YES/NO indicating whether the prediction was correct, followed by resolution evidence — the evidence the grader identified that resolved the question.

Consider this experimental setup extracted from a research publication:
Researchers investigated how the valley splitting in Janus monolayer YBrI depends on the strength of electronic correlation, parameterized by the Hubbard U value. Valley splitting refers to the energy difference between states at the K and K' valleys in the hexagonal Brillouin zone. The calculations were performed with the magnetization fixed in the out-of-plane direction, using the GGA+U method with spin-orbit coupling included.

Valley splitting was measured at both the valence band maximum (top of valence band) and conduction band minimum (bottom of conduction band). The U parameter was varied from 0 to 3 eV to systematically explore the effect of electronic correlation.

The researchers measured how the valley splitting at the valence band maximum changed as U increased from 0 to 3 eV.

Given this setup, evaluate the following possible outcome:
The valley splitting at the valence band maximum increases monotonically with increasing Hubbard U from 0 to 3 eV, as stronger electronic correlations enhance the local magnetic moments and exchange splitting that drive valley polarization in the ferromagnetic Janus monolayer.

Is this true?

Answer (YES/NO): NO